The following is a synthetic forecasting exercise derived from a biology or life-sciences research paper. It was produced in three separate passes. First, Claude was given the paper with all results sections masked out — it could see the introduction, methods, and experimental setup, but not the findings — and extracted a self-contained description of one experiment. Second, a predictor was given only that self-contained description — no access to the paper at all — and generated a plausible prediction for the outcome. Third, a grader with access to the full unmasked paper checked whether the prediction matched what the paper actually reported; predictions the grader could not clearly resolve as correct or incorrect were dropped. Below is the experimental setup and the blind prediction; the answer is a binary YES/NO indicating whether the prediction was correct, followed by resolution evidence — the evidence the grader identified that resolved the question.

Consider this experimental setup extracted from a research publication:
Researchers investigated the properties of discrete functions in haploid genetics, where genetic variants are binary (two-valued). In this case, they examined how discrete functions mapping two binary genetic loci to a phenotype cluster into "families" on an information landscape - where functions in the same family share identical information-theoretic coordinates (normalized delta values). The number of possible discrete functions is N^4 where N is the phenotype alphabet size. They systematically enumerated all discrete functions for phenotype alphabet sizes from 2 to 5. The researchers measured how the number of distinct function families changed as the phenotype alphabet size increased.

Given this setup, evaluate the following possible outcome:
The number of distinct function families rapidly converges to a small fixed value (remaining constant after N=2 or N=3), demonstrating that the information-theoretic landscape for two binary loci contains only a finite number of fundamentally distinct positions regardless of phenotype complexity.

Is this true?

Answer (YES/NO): NO